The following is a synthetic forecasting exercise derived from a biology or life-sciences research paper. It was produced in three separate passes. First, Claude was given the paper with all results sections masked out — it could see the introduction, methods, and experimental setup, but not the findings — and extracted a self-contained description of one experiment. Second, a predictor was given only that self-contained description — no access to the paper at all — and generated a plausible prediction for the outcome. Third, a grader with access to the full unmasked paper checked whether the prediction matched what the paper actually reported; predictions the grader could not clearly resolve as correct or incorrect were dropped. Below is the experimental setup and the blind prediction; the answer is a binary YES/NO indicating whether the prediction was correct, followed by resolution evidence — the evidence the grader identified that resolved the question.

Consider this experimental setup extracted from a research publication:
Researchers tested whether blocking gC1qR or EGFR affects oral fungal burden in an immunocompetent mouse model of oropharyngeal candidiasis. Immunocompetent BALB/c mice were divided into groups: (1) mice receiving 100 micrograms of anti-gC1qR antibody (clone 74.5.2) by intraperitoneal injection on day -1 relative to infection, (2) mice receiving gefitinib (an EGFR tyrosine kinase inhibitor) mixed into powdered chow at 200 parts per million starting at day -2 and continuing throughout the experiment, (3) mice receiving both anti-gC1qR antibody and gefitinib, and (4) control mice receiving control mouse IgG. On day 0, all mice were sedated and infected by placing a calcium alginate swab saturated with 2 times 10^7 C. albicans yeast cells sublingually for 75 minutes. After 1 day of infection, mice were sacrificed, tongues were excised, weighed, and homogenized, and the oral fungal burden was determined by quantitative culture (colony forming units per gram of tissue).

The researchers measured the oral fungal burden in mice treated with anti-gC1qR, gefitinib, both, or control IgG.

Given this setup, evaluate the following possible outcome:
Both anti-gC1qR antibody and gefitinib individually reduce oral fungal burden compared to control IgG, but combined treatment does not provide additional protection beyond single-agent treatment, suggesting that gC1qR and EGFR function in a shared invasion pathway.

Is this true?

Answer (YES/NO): NO